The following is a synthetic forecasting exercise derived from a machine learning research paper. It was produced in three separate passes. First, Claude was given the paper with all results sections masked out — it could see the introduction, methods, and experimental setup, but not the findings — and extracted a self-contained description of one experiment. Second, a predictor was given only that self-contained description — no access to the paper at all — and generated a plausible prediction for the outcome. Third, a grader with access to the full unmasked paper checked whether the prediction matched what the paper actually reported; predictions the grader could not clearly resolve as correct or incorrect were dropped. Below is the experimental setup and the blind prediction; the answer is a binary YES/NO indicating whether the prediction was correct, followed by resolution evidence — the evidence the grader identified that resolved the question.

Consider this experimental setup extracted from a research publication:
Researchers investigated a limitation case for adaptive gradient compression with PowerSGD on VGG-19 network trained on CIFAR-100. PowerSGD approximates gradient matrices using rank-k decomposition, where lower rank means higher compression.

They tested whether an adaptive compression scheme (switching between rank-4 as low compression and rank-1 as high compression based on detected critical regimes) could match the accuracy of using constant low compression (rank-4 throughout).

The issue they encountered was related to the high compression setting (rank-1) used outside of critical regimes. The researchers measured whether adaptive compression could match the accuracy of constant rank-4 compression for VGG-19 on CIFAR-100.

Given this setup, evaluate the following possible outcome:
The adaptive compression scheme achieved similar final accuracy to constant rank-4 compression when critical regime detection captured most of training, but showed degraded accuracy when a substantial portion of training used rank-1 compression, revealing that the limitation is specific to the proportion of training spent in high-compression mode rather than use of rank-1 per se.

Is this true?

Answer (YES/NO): NO